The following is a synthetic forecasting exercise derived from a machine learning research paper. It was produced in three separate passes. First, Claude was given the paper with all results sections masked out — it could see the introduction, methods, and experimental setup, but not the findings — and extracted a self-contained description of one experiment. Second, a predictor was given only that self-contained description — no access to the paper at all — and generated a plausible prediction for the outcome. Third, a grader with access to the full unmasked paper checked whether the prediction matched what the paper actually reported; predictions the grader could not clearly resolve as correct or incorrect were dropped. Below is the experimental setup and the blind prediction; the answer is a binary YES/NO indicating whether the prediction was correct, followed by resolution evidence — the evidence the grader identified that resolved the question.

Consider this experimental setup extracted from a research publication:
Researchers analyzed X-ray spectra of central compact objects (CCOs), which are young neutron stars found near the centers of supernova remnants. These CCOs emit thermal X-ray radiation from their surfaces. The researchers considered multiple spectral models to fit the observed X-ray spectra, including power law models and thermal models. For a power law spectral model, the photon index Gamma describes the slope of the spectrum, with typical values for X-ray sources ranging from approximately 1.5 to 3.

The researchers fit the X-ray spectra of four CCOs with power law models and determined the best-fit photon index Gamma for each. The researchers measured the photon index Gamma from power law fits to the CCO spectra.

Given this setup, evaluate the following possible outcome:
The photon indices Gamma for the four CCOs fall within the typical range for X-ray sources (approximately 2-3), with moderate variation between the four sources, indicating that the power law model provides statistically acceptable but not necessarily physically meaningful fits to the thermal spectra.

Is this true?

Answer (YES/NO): NO